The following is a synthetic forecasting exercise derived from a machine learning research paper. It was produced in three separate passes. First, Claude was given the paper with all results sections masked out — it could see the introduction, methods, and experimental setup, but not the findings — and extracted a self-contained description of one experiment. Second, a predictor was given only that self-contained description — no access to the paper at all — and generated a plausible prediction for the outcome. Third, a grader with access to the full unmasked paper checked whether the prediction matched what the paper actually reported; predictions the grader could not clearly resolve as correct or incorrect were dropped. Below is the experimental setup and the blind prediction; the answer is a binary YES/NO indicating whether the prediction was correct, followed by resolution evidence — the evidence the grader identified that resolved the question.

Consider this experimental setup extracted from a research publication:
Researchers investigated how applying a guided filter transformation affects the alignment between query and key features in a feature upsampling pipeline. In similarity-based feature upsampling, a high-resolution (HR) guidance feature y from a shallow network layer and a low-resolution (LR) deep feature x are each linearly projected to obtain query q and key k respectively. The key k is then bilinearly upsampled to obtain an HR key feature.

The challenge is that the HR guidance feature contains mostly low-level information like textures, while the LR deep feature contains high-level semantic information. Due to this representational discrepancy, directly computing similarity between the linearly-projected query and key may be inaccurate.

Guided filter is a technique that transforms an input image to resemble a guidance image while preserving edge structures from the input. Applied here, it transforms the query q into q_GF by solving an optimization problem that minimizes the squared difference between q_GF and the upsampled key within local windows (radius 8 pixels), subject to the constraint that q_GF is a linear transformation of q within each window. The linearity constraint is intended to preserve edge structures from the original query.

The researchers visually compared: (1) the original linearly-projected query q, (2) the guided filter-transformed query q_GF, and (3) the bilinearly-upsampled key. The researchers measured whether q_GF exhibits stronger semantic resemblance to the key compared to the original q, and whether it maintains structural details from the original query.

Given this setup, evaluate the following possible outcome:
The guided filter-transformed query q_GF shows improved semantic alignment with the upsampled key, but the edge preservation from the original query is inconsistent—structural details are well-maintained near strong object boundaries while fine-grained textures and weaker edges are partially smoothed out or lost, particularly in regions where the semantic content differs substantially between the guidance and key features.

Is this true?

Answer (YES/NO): NO